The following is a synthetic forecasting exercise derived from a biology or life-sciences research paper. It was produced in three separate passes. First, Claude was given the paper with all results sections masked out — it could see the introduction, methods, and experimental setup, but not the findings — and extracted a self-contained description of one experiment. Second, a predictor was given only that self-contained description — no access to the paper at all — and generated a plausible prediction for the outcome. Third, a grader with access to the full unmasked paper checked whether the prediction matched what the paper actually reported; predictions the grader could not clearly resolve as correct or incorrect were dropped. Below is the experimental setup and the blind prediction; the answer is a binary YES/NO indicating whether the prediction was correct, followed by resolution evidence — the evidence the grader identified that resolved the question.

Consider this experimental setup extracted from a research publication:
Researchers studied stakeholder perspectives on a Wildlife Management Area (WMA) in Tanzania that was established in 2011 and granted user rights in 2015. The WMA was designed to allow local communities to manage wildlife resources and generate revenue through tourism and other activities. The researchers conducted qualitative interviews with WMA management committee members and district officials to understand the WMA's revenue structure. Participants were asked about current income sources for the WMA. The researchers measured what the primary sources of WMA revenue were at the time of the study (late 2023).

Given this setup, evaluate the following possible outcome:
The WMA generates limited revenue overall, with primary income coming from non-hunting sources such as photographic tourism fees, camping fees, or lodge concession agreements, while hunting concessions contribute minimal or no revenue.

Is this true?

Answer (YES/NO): NO